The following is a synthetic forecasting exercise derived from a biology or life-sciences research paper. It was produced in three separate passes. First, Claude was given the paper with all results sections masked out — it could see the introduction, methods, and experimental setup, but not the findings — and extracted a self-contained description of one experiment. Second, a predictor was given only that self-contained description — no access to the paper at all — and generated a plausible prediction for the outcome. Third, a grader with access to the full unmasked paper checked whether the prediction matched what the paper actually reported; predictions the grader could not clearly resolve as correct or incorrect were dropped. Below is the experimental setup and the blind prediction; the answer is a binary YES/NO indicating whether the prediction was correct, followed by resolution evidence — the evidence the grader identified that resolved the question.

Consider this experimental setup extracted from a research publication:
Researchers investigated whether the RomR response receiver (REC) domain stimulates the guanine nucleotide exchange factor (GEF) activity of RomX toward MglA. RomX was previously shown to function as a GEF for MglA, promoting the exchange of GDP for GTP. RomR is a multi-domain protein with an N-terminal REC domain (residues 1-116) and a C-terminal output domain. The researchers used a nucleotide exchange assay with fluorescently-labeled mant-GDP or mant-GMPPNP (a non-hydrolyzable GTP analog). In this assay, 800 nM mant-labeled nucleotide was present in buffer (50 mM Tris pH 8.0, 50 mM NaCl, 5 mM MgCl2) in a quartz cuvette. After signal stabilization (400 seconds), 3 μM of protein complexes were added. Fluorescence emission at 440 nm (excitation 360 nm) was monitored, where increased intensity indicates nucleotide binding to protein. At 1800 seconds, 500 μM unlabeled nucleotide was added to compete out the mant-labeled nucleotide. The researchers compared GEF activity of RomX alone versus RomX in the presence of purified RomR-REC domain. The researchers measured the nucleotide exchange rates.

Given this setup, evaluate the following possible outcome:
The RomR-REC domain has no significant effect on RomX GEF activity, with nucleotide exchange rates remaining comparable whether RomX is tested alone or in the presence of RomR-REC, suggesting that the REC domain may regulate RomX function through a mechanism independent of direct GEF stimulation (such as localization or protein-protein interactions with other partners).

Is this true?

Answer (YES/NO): YES